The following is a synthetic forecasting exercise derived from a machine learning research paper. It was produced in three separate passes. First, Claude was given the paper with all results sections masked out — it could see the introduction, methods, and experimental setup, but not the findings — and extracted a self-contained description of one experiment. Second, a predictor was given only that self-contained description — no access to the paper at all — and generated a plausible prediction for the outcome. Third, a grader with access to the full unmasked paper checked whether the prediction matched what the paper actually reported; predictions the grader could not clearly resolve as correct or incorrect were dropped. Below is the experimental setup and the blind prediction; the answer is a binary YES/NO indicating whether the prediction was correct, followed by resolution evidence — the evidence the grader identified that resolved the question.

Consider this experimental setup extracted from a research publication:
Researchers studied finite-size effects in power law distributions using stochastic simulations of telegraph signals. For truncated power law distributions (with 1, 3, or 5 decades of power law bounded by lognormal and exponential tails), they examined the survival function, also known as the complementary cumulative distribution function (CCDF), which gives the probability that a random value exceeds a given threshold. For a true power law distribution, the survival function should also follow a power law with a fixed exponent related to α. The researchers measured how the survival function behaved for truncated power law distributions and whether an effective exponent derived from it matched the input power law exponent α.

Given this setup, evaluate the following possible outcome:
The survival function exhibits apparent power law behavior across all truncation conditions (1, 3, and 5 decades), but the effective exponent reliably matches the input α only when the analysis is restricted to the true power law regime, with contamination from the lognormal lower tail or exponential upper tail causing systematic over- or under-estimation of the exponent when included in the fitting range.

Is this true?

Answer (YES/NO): NO